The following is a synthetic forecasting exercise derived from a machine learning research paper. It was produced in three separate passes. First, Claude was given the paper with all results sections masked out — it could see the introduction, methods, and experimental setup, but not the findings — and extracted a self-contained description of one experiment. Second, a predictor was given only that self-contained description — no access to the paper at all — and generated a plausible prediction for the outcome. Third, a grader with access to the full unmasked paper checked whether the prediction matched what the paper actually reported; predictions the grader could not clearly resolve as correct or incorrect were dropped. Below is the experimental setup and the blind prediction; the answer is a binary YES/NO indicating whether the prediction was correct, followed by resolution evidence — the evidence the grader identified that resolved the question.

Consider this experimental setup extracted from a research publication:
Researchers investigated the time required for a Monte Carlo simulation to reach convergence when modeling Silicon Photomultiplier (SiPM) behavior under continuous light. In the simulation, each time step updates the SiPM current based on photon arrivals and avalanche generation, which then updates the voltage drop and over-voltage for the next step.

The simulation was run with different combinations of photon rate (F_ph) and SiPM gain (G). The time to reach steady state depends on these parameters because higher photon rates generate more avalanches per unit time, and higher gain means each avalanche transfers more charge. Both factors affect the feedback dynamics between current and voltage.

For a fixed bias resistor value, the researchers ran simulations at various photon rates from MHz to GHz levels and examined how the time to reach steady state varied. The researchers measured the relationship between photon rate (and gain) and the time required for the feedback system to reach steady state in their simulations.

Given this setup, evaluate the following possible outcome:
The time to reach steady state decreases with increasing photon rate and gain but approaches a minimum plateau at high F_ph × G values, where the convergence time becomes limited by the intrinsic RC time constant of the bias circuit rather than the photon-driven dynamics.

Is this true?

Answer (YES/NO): NO